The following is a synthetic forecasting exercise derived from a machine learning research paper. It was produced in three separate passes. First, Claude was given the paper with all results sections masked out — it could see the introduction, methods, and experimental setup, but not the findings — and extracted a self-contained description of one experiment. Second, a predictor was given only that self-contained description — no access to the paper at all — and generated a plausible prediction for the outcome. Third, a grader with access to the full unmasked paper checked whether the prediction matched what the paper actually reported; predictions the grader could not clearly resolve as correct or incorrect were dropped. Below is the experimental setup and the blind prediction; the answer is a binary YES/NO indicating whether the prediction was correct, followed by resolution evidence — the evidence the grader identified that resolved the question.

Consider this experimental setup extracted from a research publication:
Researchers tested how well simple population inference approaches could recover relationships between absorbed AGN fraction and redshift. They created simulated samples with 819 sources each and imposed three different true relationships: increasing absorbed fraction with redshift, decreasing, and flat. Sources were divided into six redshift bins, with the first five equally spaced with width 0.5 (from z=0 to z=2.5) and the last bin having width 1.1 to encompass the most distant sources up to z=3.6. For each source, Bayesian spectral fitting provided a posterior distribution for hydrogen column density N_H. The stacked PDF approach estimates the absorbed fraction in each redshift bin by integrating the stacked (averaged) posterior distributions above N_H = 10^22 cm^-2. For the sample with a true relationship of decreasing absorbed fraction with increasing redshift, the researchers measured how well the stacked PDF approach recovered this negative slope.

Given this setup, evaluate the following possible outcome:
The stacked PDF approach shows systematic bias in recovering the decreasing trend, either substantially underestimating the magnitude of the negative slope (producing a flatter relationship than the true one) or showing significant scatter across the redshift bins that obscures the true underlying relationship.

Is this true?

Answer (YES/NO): YES